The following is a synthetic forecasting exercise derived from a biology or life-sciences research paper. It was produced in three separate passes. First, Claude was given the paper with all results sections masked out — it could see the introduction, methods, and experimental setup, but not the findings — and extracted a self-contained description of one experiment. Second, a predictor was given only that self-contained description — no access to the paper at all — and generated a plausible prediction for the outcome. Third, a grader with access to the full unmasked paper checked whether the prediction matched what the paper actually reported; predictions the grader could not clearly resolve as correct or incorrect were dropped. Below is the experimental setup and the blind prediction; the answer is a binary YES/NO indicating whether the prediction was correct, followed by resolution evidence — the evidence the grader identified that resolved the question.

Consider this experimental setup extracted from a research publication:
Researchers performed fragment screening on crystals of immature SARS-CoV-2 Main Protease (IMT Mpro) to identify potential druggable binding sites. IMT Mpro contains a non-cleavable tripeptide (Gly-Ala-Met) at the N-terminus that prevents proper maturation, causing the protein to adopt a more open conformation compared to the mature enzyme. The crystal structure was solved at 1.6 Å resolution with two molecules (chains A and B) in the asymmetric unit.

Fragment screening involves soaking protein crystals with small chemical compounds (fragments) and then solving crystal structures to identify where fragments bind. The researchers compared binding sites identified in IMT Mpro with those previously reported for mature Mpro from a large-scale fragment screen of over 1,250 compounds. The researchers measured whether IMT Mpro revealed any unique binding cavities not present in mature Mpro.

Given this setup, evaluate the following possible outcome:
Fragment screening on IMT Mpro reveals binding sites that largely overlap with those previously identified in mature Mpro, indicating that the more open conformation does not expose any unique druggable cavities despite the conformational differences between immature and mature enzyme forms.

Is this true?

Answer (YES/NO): NO